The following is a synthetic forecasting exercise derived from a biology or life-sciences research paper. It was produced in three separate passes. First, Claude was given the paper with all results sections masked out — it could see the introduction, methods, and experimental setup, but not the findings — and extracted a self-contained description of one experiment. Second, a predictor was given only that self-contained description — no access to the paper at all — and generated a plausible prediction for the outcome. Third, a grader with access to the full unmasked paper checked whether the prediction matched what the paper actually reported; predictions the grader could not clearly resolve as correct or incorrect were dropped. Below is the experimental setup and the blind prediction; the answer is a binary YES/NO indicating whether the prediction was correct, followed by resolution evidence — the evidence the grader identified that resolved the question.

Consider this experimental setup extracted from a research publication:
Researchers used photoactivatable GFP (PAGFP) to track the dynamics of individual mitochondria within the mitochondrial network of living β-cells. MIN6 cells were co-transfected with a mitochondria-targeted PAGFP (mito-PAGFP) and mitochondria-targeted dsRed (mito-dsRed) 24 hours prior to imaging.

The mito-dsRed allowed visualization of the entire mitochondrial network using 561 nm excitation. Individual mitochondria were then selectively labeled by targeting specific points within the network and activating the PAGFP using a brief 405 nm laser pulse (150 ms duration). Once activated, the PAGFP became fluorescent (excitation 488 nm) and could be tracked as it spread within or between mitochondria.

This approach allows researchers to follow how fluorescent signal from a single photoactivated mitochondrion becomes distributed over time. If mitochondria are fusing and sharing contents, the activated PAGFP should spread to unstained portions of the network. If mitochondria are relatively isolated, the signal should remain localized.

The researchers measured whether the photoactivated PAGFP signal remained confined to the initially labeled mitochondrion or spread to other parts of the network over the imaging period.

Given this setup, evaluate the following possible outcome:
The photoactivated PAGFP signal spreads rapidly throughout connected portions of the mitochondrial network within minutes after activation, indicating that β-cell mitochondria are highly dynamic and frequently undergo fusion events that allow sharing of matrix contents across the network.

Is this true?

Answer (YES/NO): NO